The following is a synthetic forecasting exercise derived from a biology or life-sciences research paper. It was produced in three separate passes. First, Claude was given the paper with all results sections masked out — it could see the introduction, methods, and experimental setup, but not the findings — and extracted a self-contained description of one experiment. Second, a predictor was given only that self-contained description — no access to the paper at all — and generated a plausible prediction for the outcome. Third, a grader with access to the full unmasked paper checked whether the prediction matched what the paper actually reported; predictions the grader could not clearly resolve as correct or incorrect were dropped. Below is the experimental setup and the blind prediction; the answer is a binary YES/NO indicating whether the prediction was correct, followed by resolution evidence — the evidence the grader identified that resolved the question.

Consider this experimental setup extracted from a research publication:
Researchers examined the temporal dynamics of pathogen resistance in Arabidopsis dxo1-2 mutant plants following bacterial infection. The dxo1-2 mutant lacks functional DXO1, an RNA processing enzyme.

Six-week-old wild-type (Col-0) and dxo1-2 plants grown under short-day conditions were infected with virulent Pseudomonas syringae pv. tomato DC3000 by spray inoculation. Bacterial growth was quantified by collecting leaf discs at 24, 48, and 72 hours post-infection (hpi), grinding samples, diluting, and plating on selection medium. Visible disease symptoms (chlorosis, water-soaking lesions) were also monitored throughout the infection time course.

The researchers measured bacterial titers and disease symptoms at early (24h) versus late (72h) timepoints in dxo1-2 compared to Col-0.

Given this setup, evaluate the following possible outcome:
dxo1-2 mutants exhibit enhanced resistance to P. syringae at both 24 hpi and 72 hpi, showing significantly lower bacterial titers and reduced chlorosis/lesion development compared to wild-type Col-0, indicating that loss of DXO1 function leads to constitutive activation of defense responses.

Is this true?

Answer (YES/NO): NO